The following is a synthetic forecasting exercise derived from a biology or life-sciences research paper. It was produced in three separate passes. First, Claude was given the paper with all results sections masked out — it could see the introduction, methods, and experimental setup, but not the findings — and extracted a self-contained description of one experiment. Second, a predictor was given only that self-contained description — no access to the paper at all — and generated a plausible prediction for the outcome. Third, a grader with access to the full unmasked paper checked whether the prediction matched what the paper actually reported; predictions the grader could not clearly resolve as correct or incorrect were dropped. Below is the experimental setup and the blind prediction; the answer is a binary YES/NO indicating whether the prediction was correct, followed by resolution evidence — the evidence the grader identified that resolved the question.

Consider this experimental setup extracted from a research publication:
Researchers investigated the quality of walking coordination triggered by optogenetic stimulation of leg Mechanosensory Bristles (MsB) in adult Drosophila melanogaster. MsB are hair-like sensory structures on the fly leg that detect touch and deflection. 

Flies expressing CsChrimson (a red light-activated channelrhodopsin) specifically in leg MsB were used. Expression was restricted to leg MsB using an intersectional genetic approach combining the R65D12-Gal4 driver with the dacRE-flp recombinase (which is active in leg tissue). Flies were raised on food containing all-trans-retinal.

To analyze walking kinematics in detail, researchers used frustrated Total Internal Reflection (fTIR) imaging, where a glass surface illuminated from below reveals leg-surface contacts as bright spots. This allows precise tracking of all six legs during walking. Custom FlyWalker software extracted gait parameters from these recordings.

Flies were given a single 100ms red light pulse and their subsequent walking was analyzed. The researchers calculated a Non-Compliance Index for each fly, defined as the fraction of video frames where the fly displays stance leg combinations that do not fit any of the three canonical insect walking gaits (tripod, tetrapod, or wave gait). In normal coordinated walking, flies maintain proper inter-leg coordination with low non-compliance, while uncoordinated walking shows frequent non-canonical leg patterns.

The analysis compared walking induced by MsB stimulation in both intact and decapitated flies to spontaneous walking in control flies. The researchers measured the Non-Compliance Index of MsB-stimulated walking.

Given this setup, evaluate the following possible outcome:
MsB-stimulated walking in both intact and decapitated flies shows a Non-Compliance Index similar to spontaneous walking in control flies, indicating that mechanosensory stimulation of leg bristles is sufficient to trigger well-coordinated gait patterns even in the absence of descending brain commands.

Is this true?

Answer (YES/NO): NO